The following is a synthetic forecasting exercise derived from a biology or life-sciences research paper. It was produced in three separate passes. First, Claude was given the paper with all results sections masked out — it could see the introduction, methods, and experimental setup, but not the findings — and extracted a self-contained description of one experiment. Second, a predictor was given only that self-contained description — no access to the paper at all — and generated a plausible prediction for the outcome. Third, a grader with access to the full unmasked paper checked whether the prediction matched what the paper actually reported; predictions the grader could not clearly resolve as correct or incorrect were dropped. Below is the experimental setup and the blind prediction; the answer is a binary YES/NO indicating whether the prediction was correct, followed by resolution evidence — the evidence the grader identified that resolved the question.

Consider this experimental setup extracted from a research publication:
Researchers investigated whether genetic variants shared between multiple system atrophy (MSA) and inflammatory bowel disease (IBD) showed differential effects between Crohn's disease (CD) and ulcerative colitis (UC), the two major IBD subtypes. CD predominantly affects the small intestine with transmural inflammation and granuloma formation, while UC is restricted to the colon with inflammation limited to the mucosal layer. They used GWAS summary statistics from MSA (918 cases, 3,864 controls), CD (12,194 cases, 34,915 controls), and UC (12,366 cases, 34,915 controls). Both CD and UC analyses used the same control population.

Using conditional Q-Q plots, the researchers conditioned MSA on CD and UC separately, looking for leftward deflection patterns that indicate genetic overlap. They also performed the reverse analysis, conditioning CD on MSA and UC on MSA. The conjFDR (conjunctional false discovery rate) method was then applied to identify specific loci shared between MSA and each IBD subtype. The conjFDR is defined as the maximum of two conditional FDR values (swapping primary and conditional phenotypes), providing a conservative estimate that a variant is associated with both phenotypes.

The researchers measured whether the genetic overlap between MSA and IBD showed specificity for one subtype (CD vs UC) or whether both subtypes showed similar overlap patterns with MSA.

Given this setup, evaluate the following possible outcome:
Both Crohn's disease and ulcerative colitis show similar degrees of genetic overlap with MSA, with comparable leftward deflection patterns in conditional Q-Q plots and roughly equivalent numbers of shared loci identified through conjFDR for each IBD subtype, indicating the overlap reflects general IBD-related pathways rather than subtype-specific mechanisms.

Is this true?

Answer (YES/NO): NO